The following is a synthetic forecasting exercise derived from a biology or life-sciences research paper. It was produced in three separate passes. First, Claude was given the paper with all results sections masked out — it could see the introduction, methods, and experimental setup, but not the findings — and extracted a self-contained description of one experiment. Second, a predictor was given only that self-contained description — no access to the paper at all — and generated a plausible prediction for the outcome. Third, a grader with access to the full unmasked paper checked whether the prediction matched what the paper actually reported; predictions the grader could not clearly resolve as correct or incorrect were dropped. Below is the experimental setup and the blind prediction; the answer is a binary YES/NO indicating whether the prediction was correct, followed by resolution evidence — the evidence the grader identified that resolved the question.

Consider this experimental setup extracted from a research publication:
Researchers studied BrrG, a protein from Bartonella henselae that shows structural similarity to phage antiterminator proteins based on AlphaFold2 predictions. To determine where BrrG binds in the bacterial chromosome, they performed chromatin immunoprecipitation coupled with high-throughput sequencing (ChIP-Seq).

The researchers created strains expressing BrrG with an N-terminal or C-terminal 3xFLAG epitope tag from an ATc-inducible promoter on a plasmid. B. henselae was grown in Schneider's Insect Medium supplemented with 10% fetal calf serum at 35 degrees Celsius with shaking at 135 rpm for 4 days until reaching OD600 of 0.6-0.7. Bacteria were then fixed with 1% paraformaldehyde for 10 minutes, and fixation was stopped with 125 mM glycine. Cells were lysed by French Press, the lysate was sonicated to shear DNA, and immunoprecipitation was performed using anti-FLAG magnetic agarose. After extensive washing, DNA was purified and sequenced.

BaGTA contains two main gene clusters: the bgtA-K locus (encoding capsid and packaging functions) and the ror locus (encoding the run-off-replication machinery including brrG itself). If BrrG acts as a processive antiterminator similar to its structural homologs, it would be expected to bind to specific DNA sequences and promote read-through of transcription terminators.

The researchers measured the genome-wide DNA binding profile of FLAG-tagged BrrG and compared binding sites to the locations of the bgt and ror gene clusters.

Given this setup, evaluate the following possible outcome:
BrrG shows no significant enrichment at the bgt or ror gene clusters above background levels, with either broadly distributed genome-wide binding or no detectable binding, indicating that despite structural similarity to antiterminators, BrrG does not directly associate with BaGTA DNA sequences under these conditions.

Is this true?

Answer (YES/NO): NO